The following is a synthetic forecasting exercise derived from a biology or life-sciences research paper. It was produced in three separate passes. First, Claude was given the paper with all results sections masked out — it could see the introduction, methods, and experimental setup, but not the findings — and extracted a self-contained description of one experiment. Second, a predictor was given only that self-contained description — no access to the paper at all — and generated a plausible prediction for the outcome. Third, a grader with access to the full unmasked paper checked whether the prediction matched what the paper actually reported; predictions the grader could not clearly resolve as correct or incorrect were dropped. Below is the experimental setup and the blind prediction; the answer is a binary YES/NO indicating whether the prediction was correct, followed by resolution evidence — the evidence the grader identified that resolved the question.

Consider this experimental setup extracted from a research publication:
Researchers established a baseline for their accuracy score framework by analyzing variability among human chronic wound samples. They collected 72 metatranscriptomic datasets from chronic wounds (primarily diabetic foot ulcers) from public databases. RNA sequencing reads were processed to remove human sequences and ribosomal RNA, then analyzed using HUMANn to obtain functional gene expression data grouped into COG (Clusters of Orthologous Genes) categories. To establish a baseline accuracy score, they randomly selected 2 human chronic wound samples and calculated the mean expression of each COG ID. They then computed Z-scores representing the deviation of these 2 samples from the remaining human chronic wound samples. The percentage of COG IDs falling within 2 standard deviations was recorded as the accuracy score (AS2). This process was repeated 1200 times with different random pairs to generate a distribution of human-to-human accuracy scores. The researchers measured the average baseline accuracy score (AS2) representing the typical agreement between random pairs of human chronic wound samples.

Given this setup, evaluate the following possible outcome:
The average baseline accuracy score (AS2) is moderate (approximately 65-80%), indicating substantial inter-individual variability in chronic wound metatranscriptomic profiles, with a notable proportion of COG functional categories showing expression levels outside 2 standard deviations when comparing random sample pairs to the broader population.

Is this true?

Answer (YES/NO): NO